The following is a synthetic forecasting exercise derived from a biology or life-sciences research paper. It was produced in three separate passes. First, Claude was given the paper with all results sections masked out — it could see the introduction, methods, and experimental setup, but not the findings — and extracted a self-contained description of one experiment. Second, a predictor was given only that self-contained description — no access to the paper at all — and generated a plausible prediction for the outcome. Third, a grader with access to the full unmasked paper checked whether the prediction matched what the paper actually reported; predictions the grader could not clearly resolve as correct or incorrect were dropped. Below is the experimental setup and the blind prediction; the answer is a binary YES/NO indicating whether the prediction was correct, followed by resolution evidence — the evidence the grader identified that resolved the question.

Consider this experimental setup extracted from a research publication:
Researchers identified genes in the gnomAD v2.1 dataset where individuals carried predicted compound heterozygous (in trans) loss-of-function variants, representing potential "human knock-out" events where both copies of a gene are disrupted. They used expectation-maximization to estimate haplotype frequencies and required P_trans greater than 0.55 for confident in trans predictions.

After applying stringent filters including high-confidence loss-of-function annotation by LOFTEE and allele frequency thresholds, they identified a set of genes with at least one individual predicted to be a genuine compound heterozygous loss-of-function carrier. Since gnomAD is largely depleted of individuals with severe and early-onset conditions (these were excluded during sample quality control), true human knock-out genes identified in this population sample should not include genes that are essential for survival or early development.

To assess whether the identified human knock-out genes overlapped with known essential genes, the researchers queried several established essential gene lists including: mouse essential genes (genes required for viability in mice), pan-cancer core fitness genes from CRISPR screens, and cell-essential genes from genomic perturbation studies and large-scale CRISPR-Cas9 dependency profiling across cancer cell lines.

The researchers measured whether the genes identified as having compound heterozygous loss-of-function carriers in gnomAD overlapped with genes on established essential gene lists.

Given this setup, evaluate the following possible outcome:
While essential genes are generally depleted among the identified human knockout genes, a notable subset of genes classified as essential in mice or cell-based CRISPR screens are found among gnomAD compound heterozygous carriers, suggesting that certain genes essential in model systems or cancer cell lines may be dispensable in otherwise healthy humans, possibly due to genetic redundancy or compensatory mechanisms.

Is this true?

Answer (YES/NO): NO